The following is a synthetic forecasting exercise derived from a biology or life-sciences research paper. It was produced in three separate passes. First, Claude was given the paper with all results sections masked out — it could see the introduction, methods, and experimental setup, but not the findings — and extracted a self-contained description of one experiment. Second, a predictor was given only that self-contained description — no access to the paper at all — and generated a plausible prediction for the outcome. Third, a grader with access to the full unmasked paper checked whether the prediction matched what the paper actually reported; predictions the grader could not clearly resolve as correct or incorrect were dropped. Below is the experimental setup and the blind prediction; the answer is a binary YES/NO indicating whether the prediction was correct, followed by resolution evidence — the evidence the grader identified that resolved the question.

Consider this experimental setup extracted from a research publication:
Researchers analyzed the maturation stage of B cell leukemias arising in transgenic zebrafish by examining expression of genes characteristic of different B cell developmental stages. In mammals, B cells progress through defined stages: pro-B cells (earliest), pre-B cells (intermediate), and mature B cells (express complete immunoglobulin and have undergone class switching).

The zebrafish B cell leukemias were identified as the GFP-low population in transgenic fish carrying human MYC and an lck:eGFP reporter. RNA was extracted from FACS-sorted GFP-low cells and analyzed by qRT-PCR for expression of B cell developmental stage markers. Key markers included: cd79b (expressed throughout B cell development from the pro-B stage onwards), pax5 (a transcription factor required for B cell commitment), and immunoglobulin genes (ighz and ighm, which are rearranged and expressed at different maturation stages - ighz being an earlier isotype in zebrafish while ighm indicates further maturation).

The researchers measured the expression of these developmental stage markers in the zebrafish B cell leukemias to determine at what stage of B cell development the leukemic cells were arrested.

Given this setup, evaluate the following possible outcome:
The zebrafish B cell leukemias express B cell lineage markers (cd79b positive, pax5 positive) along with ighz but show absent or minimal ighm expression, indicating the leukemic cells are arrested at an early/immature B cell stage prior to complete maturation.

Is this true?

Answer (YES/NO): YES